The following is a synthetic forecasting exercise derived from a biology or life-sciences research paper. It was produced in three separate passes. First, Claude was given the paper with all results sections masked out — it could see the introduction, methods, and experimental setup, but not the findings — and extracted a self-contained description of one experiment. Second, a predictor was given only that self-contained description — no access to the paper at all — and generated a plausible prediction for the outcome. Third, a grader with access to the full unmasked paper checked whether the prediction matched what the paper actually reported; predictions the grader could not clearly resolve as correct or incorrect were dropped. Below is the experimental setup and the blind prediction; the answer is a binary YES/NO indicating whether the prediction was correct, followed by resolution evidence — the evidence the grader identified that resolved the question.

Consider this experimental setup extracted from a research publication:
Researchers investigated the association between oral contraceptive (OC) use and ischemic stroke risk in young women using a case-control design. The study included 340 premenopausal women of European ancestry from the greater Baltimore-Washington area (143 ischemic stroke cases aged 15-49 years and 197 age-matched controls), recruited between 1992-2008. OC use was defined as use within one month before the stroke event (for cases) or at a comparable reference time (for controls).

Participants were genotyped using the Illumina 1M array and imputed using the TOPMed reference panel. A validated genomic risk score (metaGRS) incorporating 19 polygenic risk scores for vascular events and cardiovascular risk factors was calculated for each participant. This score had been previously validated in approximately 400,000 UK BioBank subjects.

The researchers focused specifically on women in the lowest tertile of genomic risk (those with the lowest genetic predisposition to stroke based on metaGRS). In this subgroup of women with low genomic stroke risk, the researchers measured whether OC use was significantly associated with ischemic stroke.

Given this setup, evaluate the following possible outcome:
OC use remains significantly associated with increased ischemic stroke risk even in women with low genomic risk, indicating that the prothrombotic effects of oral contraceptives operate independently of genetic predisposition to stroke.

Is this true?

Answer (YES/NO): NO